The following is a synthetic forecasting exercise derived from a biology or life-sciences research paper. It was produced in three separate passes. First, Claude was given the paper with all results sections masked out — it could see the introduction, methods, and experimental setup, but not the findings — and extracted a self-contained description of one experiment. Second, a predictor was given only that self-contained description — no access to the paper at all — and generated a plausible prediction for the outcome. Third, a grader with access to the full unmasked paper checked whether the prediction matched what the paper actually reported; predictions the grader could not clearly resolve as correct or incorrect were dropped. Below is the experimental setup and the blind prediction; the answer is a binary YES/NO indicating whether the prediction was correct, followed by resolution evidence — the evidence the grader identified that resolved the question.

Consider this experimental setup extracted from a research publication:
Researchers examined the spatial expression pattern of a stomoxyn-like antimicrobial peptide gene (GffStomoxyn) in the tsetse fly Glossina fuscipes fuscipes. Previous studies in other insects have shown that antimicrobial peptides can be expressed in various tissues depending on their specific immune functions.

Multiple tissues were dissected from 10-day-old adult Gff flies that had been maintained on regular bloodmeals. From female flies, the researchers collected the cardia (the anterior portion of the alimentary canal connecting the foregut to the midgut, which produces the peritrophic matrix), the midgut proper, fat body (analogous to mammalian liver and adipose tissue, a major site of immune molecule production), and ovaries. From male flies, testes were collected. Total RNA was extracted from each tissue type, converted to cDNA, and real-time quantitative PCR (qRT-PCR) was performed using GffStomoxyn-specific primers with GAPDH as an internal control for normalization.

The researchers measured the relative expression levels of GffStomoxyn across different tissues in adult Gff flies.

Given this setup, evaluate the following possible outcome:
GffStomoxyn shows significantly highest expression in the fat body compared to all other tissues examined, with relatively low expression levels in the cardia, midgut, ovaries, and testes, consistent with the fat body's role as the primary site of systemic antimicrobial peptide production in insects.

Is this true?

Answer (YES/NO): NO